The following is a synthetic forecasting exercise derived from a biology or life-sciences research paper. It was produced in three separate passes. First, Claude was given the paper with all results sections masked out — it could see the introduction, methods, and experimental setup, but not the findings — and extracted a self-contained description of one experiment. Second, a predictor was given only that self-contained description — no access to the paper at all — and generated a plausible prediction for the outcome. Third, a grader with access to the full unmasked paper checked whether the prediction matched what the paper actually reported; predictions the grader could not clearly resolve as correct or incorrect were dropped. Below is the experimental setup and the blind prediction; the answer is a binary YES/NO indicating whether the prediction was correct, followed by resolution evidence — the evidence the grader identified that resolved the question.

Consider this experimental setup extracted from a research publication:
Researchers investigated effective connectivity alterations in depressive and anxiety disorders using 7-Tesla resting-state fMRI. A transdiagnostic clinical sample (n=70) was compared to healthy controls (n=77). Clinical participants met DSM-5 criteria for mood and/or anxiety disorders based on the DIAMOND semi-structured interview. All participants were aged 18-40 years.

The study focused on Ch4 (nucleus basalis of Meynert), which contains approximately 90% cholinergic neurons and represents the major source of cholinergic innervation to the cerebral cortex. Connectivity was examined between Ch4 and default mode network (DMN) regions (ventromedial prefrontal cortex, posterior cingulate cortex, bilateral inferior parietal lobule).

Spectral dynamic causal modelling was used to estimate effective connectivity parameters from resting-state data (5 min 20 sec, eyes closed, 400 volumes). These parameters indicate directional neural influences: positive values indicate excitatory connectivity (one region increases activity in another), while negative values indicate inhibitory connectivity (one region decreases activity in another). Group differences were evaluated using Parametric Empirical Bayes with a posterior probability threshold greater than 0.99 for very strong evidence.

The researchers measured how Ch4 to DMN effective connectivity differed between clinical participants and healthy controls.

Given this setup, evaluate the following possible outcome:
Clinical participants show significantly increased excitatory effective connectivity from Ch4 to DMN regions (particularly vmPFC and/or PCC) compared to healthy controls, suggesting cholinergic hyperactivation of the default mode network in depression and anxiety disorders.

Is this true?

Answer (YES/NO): NO